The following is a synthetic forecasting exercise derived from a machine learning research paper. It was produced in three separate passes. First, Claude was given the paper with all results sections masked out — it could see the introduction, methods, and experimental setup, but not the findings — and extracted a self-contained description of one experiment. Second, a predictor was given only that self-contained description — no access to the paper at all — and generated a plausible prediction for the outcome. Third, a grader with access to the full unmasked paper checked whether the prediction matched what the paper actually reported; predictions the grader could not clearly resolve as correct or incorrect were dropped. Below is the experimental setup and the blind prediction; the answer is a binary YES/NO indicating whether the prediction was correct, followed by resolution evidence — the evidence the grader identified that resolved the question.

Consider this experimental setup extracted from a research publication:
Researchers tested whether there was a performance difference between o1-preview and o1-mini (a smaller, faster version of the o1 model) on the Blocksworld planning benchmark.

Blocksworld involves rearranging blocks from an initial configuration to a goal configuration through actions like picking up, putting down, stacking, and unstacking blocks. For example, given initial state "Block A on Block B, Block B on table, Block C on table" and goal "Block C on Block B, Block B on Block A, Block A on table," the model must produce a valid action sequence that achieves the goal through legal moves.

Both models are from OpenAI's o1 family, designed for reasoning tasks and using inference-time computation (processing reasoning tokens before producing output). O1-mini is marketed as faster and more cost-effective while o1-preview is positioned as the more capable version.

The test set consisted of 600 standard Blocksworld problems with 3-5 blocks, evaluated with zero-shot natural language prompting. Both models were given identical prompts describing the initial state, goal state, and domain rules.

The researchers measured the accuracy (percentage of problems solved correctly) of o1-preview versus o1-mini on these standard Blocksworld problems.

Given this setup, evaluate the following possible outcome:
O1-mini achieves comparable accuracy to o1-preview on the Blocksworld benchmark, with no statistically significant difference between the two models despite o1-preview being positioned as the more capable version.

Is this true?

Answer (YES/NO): NO